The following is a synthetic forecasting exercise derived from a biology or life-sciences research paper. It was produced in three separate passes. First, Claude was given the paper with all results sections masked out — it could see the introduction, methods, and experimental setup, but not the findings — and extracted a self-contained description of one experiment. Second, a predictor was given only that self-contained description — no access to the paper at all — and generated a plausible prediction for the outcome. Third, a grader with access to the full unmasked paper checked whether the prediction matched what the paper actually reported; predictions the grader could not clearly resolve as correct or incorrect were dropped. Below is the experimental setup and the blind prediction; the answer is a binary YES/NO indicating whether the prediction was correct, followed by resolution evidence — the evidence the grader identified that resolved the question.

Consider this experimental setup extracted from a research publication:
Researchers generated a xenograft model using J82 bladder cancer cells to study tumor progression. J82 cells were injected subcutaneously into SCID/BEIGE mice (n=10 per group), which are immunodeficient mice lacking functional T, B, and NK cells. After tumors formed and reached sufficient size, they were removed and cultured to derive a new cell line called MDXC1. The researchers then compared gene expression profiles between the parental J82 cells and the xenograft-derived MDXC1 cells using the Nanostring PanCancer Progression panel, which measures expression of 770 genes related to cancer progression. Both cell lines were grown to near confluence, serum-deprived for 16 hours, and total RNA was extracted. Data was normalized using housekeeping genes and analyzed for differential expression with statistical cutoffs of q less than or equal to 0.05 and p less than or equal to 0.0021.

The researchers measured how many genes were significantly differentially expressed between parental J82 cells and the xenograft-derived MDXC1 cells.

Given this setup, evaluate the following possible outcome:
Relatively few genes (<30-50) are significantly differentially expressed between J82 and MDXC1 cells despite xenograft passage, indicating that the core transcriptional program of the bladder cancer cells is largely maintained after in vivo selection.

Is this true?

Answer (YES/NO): NO